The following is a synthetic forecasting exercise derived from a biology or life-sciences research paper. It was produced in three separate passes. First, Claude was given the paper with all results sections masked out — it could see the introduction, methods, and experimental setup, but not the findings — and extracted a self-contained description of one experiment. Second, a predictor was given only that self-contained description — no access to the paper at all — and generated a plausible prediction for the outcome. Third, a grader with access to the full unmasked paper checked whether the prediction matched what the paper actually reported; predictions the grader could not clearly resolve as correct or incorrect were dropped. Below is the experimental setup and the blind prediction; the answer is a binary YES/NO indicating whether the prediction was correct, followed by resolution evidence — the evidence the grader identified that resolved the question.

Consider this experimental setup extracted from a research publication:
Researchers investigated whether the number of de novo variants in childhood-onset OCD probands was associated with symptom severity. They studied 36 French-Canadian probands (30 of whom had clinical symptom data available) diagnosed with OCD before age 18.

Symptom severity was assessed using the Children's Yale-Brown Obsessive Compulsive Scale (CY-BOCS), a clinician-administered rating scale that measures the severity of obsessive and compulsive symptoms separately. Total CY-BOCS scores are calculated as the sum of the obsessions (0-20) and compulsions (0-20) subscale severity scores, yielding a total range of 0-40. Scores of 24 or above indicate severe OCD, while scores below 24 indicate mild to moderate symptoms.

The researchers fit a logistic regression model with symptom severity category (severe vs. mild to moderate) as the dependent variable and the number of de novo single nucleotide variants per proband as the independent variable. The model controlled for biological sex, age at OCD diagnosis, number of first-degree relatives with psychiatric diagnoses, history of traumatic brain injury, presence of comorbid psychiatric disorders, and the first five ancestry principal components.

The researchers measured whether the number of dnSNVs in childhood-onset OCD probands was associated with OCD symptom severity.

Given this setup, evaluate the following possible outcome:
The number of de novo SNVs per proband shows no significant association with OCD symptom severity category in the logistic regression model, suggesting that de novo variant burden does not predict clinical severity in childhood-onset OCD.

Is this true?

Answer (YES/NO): YES